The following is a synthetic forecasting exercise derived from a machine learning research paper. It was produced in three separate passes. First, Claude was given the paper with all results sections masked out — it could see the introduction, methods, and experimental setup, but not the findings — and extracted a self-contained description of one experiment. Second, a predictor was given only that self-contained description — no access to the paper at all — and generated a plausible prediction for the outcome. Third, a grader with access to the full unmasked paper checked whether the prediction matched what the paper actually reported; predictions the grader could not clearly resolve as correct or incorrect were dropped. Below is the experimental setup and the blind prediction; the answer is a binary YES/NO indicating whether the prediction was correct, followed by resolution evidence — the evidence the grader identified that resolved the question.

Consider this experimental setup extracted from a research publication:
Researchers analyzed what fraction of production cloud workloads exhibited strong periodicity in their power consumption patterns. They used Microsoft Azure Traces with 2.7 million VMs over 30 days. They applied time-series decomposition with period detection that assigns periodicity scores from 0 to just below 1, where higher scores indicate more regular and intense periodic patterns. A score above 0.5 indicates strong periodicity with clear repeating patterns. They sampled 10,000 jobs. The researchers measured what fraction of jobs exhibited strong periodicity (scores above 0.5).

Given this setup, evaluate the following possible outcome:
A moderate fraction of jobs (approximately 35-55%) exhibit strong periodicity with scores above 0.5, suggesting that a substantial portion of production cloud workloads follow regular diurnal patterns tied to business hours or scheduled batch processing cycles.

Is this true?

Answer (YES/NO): NO